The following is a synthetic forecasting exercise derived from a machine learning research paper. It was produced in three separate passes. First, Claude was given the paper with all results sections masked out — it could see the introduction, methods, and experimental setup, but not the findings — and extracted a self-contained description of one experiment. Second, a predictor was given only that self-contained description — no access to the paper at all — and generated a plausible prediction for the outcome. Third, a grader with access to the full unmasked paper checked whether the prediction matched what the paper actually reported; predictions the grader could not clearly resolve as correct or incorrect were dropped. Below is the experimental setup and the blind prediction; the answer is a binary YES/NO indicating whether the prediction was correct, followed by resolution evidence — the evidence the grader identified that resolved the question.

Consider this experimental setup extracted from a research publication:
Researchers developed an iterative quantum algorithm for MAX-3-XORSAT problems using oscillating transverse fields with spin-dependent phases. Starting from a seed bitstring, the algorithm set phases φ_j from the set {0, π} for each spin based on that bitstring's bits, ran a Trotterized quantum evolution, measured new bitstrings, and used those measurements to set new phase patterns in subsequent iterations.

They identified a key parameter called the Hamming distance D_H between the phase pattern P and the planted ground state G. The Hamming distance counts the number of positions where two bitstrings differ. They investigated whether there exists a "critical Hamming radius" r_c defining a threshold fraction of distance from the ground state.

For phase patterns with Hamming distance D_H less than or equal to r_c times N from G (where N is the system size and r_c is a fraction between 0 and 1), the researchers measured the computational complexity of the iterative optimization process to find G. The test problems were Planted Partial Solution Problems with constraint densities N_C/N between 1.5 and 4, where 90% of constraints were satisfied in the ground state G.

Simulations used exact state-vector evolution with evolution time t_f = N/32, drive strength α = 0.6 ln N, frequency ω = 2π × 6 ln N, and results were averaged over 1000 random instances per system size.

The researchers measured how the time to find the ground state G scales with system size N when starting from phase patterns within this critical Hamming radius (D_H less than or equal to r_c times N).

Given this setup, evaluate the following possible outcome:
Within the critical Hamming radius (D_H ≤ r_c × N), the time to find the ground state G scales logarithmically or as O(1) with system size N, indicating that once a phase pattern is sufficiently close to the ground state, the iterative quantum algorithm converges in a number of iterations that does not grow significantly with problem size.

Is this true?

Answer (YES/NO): NO